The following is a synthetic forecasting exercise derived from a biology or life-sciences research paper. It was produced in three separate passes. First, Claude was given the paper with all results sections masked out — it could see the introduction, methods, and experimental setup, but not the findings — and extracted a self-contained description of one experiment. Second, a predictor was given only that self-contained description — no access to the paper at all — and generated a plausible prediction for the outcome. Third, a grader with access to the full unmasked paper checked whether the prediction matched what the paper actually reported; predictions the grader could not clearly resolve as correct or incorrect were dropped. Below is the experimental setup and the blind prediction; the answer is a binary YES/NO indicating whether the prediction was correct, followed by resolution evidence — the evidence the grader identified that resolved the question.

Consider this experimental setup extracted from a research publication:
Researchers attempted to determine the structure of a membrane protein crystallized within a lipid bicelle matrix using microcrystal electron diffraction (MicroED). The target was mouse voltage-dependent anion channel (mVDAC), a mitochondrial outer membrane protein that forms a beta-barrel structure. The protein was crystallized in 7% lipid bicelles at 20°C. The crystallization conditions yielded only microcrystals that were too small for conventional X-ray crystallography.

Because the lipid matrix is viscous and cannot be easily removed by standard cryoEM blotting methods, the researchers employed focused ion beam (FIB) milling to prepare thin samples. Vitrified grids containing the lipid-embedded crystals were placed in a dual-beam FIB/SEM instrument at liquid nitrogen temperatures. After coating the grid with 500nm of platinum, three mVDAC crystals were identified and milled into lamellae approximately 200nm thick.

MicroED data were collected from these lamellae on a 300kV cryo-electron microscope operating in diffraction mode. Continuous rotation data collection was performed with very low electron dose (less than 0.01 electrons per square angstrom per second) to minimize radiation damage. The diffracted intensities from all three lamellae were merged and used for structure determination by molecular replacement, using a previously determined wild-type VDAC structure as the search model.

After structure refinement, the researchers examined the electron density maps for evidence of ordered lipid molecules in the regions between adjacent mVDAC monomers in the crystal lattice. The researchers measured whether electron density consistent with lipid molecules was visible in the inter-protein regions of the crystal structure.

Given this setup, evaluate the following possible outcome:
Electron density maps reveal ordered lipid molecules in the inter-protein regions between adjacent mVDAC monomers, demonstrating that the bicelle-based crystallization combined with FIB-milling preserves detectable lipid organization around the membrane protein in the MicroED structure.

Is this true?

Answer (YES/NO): NO